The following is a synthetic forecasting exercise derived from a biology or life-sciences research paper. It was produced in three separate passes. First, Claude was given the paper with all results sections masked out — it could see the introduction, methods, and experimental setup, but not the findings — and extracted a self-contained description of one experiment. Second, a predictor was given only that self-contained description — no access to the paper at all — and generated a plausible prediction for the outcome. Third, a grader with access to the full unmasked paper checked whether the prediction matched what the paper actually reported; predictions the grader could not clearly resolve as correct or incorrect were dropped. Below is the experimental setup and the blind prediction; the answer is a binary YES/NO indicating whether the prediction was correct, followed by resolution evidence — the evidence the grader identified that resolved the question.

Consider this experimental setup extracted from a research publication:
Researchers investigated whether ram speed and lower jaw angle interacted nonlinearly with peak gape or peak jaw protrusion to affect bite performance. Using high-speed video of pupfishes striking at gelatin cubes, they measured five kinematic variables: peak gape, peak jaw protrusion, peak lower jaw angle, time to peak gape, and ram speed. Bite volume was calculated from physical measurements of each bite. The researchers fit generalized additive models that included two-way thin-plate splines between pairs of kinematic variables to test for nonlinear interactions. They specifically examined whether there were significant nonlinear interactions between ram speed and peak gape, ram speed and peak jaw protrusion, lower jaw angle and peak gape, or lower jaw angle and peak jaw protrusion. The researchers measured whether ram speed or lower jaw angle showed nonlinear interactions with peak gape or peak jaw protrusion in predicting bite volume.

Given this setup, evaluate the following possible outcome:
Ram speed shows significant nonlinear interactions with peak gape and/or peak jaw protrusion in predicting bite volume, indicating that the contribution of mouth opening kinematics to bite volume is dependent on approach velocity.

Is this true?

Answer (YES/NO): NO